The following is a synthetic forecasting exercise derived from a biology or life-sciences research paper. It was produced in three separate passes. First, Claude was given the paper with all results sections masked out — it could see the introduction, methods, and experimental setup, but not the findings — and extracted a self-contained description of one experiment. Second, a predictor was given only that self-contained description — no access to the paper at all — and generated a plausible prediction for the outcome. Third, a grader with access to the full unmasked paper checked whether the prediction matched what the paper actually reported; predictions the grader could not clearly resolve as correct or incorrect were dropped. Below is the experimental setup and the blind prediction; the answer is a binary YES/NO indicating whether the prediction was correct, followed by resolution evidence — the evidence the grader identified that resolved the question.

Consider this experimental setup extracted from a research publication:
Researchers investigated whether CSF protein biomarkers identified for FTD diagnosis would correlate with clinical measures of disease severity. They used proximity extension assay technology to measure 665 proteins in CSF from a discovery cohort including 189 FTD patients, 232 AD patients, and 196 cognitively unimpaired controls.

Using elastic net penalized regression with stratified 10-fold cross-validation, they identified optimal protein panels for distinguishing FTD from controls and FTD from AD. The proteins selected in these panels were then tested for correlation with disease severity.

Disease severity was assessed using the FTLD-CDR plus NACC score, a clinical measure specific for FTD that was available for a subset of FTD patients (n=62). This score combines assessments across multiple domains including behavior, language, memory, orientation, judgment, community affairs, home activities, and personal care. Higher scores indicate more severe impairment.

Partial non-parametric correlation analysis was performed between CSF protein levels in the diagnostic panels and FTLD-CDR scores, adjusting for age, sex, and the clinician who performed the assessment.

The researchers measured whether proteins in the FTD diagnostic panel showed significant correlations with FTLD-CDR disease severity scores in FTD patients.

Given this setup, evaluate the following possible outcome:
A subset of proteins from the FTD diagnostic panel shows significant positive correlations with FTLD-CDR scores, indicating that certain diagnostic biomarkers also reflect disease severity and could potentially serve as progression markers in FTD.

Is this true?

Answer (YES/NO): YES